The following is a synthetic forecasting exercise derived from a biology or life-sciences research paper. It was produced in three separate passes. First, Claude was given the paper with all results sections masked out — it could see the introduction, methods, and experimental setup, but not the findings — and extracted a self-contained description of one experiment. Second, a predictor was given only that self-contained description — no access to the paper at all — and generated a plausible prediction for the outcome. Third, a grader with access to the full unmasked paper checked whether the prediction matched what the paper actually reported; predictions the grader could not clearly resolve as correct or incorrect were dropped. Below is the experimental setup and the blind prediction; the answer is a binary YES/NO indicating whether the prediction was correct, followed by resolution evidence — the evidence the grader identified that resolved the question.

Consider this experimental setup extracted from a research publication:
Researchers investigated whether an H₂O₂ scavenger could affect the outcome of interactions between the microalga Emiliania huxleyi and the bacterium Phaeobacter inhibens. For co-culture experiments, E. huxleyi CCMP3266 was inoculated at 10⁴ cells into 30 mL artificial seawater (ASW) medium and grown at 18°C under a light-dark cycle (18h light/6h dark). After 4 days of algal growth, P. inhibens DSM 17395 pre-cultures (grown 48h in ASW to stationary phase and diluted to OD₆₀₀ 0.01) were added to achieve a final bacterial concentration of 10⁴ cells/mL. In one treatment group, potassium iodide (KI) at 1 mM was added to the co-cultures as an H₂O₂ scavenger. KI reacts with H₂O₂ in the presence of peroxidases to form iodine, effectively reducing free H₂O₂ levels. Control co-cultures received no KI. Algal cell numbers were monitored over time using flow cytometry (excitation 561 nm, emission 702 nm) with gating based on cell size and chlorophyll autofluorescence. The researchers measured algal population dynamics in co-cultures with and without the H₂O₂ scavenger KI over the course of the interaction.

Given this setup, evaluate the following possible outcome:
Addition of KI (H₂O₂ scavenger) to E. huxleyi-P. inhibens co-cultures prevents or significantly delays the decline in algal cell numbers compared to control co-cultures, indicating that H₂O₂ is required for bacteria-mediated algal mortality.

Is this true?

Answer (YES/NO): YES